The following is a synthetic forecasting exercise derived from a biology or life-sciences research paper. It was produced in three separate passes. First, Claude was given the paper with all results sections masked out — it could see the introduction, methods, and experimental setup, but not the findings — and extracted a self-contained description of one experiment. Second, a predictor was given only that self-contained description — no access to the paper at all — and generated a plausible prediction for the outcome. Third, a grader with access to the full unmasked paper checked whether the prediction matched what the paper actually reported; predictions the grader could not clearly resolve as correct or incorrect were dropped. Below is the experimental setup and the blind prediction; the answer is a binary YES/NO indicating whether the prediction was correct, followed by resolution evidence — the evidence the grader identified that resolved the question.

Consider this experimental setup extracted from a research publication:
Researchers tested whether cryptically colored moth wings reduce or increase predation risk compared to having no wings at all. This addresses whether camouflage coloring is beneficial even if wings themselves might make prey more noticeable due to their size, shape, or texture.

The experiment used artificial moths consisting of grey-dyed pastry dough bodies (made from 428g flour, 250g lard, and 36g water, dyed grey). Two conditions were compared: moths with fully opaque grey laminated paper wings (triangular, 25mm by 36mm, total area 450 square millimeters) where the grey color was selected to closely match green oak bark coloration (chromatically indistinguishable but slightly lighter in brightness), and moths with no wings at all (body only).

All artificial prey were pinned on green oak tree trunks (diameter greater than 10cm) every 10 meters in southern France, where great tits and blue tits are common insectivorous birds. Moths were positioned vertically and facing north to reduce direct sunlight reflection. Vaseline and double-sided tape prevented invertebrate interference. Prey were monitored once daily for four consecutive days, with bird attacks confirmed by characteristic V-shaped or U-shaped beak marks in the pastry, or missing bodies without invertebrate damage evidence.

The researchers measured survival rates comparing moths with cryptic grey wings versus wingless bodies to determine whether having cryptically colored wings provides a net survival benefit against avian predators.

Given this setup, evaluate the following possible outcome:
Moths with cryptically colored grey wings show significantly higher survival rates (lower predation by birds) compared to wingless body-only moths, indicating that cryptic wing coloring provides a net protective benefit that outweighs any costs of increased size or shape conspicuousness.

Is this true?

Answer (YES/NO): NO